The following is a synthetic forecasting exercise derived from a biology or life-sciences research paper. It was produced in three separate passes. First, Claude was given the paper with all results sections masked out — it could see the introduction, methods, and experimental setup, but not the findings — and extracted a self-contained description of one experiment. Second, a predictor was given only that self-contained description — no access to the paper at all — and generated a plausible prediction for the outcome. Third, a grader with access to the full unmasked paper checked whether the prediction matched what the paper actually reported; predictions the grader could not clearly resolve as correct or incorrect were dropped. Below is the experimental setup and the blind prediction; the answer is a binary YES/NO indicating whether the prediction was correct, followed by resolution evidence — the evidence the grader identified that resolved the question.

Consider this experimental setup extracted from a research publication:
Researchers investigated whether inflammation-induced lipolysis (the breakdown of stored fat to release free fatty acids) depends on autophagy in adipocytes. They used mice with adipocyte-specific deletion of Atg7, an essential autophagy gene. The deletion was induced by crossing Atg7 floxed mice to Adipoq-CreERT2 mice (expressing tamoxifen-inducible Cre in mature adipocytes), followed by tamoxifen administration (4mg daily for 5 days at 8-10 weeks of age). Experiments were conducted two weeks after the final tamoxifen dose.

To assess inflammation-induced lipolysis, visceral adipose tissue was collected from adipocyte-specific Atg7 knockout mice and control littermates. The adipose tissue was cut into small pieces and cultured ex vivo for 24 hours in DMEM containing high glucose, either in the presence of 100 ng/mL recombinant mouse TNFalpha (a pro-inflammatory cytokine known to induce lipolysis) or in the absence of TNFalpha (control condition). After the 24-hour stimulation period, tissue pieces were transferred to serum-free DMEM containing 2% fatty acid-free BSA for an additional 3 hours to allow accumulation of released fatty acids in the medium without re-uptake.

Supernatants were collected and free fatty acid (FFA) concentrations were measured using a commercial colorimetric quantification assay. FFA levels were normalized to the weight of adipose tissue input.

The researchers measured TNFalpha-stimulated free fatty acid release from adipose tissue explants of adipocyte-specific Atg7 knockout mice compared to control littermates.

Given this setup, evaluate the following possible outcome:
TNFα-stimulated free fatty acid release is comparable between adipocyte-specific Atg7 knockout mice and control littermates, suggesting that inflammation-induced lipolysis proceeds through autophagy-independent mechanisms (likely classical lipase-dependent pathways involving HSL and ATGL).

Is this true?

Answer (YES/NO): NO